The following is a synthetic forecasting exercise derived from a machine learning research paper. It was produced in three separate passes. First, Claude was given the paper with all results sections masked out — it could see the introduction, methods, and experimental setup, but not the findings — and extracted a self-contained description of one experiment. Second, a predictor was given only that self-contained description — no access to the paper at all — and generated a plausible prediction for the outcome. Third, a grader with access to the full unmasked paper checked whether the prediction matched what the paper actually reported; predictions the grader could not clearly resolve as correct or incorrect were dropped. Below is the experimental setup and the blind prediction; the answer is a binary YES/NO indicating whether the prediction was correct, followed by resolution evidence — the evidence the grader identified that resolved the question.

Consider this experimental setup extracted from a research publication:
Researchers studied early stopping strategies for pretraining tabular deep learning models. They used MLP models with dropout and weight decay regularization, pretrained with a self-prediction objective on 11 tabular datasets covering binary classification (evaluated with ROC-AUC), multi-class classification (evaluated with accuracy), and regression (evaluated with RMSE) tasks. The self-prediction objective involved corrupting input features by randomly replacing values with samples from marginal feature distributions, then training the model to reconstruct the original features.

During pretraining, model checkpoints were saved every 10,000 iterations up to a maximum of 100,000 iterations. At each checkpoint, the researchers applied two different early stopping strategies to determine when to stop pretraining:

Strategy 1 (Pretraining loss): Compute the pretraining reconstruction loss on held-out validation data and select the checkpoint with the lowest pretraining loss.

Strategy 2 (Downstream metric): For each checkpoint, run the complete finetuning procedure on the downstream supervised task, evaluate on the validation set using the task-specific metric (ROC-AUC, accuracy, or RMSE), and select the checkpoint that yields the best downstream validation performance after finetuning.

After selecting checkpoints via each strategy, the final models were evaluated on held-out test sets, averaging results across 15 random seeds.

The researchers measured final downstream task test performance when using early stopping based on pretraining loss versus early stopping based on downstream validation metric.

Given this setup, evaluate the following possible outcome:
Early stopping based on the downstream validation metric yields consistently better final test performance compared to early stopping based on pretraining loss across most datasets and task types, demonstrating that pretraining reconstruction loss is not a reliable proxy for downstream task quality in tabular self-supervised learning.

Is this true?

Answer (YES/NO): NO